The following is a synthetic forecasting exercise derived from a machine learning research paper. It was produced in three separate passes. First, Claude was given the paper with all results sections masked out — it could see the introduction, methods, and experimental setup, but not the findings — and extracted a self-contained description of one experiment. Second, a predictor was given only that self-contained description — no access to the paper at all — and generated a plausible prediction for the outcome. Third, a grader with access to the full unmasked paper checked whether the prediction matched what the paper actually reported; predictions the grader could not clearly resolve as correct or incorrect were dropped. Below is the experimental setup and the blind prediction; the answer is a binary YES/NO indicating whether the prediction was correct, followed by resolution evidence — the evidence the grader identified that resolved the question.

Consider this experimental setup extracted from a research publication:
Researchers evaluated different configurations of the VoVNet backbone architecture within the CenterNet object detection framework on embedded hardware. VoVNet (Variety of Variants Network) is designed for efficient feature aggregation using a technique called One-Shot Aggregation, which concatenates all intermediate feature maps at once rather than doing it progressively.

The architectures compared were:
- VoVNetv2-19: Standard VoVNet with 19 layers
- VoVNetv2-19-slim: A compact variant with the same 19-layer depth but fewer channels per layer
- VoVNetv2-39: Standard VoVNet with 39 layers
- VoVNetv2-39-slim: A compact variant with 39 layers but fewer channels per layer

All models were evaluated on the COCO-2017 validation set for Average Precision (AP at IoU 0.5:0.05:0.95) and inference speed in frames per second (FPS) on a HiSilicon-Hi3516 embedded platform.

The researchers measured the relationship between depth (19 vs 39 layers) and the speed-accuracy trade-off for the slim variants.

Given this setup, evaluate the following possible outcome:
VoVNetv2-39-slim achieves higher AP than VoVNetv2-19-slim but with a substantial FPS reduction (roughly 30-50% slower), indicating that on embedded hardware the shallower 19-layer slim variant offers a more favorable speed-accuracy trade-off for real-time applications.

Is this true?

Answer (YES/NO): NO